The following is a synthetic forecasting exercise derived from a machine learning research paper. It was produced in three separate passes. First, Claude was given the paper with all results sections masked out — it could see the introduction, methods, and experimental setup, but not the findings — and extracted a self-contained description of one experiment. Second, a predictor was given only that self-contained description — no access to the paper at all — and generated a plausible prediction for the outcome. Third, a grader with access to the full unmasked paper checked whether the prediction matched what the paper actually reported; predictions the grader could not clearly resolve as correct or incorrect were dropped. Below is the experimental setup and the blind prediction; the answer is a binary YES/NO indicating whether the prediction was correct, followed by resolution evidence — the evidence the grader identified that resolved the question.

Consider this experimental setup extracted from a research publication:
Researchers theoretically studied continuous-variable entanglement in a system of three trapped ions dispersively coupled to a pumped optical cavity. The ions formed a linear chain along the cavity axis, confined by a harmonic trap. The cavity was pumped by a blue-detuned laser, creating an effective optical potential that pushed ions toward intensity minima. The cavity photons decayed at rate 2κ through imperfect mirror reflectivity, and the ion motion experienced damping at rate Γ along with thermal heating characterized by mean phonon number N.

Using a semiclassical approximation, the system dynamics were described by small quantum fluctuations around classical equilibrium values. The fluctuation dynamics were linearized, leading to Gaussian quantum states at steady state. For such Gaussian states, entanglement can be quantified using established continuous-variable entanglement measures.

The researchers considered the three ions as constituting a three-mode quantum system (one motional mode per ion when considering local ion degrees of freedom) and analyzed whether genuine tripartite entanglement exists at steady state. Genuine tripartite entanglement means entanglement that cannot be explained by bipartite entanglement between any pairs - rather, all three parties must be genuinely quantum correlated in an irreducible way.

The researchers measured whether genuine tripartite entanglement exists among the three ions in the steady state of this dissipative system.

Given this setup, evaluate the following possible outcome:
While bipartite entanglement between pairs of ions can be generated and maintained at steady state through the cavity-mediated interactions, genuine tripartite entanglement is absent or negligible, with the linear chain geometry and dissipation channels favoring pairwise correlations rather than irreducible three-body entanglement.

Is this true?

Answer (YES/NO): NO